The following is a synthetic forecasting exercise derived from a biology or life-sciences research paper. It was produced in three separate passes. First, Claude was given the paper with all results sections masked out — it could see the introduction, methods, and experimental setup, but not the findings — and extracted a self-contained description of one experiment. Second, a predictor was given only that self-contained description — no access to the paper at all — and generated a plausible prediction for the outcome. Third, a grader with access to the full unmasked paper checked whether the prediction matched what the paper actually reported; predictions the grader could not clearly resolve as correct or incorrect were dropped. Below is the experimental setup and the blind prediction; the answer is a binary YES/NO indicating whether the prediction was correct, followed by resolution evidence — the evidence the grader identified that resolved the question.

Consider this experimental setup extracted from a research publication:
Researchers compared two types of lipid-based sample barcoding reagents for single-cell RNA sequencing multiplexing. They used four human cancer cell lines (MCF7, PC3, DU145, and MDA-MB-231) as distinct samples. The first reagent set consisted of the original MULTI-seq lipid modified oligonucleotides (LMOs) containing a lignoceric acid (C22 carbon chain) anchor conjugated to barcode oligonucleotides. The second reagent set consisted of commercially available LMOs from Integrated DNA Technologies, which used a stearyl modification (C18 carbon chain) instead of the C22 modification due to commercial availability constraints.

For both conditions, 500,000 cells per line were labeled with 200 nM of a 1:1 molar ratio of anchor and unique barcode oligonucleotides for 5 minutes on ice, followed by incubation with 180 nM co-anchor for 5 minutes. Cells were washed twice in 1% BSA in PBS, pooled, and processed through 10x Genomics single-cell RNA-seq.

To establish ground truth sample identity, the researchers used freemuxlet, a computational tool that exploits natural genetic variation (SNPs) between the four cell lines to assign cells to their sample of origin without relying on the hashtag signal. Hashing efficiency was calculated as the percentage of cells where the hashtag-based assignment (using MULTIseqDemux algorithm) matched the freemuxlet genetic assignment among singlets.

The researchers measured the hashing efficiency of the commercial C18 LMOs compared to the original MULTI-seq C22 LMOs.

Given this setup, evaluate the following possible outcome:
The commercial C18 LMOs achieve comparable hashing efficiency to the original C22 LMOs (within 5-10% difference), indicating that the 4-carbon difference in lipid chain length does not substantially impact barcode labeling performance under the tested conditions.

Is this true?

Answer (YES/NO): NO